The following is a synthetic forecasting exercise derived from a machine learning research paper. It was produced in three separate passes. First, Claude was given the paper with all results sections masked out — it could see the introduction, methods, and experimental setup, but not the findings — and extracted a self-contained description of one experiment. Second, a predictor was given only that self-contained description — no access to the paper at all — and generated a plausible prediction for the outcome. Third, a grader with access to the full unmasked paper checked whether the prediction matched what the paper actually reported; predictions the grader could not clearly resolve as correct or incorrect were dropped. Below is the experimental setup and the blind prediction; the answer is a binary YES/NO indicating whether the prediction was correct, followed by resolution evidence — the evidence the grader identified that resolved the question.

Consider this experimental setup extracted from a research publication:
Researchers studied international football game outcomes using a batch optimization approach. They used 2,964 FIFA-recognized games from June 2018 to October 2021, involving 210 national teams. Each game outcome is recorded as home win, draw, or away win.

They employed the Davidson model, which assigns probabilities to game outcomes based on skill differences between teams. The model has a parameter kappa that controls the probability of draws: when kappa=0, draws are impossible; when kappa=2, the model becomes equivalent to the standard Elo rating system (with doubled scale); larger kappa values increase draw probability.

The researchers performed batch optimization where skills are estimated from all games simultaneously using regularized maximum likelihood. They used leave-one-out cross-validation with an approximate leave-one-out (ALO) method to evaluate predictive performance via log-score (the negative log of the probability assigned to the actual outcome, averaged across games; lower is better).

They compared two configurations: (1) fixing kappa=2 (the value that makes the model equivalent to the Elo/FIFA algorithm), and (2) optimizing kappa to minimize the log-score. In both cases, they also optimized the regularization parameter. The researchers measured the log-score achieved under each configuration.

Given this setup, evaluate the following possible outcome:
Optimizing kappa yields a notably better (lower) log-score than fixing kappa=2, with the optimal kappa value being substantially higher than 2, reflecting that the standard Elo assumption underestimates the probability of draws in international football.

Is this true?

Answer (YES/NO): NO